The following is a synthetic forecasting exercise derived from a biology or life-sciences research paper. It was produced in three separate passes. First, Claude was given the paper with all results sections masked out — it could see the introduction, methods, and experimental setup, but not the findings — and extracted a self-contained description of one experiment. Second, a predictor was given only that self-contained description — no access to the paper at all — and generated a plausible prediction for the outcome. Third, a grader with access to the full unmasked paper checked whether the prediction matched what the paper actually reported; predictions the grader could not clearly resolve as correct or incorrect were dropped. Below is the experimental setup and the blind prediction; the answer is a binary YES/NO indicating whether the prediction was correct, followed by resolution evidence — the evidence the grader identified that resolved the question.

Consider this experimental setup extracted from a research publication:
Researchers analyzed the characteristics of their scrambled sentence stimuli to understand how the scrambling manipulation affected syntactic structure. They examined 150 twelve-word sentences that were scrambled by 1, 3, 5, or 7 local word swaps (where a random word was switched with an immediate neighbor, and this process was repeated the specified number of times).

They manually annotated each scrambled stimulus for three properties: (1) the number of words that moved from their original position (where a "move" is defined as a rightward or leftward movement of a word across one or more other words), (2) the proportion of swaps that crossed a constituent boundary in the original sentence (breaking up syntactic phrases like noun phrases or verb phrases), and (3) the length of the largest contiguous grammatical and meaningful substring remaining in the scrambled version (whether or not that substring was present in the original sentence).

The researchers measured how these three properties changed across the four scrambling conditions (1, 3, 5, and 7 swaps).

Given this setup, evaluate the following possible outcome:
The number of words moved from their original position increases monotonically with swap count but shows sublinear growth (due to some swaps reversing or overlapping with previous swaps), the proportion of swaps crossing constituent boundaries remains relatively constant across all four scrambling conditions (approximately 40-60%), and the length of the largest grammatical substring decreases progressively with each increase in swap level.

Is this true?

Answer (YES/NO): NO